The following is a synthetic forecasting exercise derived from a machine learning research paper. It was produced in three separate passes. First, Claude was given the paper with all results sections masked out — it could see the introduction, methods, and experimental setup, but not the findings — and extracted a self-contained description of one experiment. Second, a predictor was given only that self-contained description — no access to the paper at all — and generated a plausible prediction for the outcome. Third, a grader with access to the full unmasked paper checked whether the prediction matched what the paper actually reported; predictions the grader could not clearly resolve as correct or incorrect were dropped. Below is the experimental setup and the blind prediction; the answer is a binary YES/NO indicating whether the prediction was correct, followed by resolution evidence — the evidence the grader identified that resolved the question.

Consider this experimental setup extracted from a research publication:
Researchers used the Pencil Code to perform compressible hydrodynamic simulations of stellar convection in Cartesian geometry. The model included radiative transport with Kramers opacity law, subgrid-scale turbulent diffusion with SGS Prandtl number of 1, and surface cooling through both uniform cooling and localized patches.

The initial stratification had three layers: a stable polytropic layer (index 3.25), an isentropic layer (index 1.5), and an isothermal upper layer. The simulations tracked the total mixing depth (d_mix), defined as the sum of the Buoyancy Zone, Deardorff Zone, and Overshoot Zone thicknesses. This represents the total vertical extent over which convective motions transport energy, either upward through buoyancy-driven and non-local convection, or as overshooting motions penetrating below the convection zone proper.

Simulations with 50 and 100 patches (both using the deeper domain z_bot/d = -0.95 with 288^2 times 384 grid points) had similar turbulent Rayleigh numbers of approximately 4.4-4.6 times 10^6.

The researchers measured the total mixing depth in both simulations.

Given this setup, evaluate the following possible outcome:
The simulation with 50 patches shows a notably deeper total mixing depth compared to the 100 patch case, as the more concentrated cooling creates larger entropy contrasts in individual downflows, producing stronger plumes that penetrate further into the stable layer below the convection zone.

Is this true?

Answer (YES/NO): NO